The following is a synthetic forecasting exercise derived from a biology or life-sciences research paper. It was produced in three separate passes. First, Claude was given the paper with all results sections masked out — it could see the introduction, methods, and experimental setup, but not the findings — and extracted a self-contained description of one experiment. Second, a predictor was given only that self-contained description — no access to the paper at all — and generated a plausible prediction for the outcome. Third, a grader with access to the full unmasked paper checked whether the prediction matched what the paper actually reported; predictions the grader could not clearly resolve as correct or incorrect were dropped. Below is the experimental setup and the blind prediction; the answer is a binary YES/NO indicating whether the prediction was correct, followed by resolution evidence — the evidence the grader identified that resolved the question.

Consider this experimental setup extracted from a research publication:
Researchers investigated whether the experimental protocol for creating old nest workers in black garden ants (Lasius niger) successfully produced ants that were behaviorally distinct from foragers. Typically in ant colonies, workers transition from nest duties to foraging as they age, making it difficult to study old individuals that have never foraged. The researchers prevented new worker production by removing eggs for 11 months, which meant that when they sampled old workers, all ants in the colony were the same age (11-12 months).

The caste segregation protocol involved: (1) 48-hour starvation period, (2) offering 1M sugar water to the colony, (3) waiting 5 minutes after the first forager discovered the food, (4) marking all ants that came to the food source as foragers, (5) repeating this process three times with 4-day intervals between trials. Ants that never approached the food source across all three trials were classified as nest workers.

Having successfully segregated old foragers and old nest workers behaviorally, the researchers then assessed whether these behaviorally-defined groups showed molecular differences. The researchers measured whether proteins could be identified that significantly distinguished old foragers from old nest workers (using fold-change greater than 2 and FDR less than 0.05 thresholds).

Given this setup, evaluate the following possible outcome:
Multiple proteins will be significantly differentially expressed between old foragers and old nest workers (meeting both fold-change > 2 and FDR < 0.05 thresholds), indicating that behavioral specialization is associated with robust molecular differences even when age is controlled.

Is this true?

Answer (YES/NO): YES